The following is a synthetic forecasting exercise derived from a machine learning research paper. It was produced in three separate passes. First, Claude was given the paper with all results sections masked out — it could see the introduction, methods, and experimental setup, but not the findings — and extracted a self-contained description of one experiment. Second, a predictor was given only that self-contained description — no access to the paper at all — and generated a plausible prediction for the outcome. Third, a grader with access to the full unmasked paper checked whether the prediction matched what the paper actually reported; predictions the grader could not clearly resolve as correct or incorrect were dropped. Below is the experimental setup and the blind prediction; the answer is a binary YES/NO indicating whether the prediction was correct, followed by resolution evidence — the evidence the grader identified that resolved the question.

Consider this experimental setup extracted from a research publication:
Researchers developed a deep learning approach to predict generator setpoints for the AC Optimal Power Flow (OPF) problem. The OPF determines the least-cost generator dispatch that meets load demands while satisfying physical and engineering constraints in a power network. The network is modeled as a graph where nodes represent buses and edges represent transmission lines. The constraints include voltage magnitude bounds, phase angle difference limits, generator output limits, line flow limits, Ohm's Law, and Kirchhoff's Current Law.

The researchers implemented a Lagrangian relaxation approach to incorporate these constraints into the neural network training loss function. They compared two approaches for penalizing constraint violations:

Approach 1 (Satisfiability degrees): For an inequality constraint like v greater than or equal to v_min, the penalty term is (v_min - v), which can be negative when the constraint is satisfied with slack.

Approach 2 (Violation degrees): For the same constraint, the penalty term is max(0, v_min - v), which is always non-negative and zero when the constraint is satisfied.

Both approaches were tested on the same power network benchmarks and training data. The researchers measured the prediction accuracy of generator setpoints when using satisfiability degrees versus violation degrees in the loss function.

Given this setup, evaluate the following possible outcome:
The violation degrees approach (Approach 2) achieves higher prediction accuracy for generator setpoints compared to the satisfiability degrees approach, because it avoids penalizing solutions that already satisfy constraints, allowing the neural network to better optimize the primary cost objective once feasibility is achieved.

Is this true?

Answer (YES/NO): YES